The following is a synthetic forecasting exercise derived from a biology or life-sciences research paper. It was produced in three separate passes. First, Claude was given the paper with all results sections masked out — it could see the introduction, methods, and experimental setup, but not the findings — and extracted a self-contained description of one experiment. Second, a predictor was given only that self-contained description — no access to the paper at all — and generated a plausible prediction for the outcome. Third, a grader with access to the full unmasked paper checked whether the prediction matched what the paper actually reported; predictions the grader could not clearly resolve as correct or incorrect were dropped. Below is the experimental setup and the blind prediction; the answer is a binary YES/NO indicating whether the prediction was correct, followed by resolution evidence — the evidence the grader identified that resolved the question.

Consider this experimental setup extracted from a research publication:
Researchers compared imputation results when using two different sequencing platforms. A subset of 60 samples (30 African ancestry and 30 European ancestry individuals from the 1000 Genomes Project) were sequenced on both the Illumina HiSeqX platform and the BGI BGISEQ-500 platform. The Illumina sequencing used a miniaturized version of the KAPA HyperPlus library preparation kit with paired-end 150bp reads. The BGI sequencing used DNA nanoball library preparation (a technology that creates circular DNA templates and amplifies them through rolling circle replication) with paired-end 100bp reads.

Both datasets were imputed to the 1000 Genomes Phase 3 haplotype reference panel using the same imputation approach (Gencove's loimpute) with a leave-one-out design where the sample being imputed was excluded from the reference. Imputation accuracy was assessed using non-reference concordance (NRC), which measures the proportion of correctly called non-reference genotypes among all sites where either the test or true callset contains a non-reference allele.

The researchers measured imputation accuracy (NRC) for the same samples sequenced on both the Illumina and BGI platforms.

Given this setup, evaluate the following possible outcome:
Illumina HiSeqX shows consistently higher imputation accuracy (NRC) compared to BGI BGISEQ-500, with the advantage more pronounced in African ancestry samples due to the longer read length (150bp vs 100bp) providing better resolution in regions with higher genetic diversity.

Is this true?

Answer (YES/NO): NO